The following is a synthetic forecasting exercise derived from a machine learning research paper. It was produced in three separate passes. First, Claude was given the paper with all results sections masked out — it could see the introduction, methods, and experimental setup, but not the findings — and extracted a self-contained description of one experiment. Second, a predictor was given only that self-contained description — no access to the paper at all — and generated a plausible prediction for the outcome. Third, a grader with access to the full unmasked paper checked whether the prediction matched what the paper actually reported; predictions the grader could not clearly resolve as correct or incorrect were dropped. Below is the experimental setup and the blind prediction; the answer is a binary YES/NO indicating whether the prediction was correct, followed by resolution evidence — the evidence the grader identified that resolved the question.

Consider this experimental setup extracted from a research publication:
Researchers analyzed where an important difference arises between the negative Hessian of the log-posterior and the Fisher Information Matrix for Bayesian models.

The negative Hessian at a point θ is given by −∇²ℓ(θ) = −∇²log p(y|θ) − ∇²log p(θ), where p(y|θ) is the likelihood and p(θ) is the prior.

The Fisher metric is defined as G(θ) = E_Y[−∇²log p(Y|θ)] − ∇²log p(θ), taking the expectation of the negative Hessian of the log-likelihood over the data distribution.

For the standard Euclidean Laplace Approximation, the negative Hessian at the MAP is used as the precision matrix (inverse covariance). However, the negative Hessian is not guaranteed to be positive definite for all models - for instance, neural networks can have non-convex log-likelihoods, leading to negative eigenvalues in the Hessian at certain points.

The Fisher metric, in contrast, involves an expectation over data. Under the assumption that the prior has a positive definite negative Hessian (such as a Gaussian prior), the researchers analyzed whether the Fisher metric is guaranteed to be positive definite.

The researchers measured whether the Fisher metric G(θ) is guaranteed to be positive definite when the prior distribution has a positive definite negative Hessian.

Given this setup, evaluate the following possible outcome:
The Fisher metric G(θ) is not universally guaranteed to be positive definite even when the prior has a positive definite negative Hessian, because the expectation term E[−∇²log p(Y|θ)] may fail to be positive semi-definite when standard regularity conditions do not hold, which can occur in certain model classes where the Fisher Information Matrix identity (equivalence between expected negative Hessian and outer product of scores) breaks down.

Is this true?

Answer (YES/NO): NO